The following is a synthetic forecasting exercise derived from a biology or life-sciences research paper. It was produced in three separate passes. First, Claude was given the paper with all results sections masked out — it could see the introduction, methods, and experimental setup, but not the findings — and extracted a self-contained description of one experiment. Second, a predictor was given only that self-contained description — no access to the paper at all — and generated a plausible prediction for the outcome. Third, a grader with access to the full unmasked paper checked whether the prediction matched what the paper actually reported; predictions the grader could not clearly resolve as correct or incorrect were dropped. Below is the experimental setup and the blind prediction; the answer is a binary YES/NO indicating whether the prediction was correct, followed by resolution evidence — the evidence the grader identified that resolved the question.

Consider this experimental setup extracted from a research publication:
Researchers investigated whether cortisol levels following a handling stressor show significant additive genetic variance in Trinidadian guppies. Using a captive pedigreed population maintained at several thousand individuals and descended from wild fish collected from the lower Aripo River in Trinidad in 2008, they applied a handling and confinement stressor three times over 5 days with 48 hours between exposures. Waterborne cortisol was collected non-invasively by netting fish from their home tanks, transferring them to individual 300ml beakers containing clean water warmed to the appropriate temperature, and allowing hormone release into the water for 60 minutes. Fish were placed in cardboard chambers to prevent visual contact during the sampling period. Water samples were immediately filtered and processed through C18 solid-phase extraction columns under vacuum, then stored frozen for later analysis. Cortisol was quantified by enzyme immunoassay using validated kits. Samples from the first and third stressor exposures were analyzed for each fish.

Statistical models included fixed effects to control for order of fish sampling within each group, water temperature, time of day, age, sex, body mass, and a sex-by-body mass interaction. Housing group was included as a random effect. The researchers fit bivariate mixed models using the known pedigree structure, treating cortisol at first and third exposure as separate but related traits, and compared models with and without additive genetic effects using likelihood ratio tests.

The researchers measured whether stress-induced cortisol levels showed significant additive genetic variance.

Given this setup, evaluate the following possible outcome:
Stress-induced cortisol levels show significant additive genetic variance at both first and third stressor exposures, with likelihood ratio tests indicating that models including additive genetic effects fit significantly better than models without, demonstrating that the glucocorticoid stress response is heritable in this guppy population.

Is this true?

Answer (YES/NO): YES